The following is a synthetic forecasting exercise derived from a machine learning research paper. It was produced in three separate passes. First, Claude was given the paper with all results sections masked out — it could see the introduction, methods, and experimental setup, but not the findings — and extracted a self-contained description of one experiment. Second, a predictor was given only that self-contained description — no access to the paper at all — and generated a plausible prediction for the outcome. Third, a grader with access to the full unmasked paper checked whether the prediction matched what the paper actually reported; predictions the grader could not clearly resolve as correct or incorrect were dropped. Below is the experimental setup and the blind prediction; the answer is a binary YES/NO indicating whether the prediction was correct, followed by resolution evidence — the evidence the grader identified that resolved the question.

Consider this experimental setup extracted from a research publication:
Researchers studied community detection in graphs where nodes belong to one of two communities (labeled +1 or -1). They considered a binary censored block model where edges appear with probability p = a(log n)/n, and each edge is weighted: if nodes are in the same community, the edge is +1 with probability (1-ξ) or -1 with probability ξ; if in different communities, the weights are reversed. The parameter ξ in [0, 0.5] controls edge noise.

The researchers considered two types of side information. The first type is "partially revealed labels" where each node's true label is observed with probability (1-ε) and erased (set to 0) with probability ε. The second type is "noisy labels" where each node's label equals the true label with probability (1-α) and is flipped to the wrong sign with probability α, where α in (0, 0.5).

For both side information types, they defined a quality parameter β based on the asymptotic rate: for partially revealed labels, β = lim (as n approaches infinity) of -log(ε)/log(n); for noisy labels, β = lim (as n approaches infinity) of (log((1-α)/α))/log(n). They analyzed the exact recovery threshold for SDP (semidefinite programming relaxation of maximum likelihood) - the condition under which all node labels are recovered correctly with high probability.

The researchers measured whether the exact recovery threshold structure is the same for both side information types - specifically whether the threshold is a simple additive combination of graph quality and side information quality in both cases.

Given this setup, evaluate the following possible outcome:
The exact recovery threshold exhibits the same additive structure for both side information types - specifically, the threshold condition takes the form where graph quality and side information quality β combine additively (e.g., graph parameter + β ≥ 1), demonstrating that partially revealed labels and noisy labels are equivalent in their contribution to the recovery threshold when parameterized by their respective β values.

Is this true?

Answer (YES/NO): NO